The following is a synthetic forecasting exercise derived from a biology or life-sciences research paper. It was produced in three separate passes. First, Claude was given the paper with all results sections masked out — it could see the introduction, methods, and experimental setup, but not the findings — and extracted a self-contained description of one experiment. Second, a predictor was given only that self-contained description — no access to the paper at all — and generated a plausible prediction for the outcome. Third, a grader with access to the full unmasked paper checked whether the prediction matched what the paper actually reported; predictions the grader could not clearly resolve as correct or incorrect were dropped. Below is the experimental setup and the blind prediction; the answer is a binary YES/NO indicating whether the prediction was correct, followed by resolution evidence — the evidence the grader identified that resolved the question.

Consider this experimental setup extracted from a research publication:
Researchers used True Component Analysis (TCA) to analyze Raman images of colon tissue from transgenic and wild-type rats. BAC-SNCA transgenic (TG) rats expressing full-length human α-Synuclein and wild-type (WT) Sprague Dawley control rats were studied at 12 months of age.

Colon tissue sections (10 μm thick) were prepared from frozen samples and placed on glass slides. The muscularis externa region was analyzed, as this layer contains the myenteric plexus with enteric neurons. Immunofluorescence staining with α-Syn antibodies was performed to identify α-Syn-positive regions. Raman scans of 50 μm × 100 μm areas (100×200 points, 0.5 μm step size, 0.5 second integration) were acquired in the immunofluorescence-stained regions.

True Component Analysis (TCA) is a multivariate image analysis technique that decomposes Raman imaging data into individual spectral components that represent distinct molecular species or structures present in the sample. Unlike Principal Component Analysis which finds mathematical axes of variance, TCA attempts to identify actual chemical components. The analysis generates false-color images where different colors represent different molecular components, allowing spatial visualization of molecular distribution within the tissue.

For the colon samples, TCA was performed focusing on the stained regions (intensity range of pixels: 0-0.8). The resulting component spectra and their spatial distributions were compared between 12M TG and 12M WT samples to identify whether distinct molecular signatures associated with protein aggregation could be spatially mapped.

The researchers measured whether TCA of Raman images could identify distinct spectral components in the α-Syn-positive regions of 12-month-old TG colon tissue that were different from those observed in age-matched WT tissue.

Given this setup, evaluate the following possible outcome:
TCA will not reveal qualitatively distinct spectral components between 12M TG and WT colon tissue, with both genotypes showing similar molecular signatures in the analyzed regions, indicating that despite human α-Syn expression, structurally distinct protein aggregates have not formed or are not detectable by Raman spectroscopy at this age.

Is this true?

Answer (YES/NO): NO